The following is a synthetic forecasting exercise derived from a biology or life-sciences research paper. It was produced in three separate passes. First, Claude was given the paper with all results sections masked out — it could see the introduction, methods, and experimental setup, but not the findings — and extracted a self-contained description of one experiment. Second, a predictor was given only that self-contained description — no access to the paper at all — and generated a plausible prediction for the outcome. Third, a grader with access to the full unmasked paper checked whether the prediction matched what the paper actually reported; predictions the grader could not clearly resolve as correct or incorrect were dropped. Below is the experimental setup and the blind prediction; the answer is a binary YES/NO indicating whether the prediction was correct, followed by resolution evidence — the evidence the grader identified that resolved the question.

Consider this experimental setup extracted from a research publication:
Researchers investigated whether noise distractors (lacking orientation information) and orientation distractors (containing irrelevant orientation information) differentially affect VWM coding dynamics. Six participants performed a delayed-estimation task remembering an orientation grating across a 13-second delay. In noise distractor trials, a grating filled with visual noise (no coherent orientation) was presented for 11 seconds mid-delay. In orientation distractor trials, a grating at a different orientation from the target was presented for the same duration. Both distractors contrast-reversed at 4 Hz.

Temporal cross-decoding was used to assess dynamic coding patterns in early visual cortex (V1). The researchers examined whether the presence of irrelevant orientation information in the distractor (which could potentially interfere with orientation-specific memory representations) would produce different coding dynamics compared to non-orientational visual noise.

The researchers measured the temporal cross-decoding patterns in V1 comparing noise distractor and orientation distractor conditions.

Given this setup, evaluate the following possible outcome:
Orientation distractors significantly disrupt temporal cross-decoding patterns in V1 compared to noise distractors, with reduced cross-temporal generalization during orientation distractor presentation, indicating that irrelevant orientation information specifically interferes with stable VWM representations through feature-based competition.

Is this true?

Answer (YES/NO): NO